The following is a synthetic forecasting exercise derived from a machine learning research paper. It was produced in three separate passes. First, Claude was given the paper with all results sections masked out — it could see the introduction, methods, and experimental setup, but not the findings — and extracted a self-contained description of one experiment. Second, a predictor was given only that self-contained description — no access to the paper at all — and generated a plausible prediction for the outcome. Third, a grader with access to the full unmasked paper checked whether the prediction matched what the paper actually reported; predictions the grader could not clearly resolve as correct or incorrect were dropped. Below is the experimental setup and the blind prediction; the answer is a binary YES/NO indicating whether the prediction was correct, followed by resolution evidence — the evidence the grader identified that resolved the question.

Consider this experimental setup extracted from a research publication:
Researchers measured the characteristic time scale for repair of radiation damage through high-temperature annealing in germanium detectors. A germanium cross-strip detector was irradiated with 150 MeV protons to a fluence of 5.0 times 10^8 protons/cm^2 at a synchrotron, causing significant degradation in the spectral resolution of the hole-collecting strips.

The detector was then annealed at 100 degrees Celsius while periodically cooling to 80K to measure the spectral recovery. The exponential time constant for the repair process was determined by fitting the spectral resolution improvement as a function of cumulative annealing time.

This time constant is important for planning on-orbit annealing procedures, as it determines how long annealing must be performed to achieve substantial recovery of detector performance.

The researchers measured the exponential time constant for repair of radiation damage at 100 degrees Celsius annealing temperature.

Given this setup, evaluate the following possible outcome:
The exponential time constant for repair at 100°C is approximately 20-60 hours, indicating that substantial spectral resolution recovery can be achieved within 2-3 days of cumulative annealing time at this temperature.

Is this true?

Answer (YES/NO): NO